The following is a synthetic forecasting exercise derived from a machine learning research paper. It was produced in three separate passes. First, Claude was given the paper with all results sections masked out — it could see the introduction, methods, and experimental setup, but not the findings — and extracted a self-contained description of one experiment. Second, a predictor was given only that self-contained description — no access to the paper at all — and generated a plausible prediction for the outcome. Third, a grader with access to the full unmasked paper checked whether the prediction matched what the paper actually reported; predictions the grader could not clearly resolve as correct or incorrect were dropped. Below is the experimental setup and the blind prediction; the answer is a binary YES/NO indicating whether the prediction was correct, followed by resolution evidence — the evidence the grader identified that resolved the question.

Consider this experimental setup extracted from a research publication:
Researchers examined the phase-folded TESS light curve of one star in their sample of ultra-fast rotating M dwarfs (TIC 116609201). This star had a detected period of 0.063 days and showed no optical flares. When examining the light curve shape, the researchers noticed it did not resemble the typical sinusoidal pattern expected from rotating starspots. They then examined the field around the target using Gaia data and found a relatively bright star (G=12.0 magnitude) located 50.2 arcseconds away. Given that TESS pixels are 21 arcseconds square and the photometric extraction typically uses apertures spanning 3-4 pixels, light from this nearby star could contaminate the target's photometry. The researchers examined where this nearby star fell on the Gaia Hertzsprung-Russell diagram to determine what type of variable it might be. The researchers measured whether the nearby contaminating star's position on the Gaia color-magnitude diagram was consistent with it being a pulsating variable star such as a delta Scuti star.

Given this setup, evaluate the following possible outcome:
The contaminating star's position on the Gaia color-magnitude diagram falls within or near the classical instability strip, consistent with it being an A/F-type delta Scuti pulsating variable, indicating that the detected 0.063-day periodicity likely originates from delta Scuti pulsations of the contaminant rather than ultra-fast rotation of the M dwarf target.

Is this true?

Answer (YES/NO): YES